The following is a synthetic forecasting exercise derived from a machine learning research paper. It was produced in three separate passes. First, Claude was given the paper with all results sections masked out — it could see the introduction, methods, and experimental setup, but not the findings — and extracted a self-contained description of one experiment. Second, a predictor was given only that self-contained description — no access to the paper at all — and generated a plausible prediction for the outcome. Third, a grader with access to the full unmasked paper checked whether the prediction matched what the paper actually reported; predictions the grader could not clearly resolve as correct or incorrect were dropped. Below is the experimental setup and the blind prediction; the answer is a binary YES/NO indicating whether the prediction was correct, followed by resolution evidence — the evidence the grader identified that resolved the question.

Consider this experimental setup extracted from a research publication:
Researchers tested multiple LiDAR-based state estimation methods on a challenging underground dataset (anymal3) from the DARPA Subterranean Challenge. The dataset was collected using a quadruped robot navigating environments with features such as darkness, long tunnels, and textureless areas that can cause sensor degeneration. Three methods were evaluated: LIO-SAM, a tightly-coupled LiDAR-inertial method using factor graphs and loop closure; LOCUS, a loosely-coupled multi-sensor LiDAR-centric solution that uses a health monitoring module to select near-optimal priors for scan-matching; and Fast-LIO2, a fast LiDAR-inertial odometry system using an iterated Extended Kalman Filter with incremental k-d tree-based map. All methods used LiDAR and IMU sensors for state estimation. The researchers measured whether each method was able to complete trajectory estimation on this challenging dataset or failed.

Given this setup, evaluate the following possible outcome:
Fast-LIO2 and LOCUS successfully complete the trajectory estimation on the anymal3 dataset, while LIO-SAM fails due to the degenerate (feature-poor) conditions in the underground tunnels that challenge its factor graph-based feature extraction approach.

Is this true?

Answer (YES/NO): NO